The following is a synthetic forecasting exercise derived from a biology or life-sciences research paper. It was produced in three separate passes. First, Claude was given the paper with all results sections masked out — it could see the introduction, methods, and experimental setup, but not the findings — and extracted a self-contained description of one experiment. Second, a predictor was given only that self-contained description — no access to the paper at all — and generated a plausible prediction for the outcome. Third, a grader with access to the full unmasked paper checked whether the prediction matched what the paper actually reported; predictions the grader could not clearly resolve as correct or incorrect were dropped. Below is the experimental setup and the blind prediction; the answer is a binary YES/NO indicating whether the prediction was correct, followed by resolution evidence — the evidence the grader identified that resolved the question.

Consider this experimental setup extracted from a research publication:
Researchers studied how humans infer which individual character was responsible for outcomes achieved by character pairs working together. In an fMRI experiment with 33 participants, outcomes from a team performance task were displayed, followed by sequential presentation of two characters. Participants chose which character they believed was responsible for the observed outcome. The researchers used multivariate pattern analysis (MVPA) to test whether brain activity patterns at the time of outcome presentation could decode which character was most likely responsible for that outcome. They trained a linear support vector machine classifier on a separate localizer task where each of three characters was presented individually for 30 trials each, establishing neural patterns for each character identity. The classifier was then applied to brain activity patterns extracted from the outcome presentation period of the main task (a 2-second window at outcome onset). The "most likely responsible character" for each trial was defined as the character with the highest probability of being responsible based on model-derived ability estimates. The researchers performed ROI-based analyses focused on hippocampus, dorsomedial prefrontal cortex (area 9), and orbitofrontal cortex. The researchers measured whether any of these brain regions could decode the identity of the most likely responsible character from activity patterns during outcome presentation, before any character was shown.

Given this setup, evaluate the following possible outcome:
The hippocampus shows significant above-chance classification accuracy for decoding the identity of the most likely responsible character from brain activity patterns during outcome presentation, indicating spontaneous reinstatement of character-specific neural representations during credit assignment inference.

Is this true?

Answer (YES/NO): YES